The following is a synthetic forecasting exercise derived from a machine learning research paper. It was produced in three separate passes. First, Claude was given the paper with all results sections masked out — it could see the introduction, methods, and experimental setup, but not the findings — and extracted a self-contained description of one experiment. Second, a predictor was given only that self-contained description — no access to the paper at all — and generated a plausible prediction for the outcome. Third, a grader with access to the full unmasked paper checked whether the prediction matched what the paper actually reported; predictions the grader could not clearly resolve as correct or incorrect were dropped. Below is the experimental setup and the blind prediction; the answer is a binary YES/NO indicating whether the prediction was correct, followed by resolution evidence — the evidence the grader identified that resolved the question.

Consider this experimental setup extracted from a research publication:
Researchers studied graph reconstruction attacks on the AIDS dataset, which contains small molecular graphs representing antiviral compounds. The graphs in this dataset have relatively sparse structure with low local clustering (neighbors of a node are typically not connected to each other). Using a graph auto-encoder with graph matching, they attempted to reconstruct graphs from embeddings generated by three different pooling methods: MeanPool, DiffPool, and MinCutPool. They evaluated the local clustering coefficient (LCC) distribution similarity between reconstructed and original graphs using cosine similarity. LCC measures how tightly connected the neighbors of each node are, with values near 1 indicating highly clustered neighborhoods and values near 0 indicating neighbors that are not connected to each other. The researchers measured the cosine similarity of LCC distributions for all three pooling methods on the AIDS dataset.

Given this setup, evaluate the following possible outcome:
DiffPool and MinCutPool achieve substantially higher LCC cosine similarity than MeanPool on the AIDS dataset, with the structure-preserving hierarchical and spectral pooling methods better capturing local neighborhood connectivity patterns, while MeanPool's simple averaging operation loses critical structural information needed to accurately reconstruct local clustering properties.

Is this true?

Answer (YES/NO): NO